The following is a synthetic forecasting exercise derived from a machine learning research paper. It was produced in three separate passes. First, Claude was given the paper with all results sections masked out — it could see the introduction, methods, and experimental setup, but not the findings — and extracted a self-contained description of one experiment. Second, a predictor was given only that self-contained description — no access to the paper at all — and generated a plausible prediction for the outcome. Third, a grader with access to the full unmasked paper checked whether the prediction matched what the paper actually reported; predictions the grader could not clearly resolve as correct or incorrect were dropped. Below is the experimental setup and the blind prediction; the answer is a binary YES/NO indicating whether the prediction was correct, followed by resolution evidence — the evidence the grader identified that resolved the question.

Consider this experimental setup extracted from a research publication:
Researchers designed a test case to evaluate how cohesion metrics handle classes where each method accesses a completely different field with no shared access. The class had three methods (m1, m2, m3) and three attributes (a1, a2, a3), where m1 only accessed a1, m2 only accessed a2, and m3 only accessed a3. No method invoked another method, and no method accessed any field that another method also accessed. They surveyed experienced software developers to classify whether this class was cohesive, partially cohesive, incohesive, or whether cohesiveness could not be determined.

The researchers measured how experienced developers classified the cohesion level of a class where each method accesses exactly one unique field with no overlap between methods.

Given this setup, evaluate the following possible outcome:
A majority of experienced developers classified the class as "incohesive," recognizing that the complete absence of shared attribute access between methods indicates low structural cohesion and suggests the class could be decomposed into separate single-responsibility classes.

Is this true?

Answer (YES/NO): YES